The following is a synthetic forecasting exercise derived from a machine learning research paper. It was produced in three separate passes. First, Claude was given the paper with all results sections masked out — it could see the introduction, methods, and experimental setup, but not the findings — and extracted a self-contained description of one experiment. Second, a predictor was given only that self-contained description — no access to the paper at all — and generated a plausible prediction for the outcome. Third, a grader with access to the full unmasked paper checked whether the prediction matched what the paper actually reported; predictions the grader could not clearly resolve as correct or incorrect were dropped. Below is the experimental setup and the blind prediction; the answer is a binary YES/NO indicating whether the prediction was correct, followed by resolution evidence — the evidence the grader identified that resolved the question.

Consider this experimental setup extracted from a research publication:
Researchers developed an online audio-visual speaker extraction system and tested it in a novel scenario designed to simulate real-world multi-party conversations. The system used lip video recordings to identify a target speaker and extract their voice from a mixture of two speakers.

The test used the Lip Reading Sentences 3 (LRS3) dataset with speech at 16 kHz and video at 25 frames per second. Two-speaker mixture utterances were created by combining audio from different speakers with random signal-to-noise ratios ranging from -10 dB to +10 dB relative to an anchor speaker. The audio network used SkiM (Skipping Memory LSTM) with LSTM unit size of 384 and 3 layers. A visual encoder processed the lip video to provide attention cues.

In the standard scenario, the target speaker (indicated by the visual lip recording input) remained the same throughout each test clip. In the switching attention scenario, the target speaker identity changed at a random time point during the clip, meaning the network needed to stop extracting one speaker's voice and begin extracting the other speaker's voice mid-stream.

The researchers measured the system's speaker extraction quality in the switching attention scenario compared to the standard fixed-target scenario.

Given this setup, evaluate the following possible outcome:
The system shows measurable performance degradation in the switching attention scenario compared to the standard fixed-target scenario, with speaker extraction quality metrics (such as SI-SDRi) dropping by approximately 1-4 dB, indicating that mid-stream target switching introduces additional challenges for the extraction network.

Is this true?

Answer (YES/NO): NO